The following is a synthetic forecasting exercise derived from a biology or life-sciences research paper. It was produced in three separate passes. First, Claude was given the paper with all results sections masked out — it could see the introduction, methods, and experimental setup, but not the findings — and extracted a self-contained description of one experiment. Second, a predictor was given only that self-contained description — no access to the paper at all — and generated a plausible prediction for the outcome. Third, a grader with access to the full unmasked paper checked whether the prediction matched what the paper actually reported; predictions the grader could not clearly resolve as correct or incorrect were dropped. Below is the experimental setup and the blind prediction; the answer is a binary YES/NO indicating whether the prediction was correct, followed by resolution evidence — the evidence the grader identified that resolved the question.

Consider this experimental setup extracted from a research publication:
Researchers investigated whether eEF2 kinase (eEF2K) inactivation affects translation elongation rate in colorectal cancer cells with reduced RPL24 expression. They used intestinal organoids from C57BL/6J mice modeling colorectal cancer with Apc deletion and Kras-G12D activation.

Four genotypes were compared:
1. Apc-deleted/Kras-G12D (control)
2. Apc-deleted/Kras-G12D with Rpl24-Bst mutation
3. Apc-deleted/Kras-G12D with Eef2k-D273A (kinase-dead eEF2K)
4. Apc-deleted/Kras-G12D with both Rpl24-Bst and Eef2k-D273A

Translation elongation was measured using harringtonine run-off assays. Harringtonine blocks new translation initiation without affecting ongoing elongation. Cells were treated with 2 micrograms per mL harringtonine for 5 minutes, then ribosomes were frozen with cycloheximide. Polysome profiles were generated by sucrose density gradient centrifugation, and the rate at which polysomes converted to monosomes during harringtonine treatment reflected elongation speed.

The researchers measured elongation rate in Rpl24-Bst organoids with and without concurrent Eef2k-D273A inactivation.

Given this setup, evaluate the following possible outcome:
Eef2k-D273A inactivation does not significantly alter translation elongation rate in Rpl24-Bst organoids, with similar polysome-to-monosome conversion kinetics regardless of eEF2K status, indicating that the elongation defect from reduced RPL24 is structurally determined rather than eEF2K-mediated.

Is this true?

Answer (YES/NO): NO